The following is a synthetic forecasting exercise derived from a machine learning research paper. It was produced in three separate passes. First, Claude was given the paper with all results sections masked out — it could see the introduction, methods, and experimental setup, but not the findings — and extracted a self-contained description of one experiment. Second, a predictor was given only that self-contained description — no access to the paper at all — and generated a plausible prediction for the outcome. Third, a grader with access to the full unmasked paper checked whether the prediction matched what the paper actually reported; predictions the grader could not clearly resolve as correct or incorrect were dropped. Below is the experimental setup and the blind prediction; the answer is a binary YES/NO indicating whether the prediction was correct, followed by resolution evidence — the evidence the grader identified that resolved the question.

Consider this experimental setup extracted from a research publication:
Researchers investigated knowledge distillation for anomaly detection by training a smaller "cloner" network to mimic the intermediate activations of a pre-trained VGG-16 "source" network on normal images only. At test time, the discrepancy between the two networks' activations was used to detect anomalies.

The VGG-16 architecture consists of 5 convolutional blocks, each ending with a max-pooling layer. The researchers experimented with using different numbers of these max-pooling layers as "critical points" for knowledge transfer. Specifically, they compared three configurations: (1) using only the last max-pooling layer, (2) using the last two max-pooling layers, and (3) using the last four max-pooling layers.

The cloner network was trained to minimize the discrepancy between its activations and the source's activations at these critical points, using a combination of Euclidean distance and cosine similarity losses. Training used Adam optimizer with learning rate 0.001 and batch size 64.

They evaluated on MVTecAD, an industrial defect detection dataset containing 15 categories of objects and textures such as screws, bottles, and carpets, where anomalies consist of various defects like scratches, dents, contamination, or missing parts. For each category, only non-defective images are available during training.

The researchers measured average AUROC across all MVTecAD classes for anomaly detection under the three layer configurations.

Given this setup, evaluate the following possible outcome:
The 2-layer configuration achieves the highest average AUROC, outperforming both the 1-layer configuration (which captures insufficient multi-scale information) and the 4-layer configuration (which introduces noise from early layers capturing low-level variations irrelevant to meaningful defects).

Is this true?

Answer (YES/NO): NO